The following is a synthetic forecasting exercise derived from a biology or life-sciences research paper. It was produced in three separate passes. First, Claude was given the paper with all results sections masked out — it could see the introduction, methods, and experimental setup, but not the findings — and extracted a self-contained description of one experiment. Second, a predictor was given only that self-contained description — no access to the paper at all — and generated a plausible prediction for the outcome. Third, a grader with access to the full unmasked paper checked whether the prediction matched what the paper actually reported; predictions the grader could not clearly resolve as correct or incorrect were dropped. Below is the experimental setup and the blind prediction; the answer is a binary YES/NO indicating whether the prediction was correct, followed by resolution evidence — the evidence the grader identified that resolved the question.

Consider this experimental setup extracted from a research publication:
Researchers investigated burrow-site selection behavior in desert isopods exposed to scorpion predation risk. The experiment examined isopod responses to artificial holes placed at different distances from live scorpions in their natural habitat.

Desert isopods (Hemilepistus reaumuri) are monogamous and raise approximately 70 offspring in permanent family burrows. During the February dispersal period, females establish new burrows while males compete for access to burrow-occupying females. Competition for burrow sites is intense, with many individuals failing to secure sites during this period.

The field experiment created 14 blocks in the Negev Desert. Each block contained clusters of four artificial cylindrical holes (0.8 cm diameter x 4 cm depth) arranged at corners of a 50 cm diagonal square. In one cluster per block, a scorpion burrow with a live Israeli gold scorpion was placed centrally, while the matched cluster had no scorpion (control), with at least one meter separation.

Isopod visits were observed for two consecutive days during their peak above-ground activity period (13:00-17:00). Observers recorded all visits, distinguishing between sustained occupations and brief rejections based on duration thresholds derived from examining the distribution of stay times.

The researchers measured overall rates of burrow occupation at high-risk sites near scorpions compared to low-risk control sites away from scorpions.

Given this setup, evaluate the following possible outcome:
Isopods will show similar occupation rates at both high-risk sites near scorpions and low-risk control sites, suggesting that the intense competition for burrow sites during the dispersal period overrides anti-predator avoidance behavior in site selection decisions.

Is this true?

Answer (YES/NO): YES